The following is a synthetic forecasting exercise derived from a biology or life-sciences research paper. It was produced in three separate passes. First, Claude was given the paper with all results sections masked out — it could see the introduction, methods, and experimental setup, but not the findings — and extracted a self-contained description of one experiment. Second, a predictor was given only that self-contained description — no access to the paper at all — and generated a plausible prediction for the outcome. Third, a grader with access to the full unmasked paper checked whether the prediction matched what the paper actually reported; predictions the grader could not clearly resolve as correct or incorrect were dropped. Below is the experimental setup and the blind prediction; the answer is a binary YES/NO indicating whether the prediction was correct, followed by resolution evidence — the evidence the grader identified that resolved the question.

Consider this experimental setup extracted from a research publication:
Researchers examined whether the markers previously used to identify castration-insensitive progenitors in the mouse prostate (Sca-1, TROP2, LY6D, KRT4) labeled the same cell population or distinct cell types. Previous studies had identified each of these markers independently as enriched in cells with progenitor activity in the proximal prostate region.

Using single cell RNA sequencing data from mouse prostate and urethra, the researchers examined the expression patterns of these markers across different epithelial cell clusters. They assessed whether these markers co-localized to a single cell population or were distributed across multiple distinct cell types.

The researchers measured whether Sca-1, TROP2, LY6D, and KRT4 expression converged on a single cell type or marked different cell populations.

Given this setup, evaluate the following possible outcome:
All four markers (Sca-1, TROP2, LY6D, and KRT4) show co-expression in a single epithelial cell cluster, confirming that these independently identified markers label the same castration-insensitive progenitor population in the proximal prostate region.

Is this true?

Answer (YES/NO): YES